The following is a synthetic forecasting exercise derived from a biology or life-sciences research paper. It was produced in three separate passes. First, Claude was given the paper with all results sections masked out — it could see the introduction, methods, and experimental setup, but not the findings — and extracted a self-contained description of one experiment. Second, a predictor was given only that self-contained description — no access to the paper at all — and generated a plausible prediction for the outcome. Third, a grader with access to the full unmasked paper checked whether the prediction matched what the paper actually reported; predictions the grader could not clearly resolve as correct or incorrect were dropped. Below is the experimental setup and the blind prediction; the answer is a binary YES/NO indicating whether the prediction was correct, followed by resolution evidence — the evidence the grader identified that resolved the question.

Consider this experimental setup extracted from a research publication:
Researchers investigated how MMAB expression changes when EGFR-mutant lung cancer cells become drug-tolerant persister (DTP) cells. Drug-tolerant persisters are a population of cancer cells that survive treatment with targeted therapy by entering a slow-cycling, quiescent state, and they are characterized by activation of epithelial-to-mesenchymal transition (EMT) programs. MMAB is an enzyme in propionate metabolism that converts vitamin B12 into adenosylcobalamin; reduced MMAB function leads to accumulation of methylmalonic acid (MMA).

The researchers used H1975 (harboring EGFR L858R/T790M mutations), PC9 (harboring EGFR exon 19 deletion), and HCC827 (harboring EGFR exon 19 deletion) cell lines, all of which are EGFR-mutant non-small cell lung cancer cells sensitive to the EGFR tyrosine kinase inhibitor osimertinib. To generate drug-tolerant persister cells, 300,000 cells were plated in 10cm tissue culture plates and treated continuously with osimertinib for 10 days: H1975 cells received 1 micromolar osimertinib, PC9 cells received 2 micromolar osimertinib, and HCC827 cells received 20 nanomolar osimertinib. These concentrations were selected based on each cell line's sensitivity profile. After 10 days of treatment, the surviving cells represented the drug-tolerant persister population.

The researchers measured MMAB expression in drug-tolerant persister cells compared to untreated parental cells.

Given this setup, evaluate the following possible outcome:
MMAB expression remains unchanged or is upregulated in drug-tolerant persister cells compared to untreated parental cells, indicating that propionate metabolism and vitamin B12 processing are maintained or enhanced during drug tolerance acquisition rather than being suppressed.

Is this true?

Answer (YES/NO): NO